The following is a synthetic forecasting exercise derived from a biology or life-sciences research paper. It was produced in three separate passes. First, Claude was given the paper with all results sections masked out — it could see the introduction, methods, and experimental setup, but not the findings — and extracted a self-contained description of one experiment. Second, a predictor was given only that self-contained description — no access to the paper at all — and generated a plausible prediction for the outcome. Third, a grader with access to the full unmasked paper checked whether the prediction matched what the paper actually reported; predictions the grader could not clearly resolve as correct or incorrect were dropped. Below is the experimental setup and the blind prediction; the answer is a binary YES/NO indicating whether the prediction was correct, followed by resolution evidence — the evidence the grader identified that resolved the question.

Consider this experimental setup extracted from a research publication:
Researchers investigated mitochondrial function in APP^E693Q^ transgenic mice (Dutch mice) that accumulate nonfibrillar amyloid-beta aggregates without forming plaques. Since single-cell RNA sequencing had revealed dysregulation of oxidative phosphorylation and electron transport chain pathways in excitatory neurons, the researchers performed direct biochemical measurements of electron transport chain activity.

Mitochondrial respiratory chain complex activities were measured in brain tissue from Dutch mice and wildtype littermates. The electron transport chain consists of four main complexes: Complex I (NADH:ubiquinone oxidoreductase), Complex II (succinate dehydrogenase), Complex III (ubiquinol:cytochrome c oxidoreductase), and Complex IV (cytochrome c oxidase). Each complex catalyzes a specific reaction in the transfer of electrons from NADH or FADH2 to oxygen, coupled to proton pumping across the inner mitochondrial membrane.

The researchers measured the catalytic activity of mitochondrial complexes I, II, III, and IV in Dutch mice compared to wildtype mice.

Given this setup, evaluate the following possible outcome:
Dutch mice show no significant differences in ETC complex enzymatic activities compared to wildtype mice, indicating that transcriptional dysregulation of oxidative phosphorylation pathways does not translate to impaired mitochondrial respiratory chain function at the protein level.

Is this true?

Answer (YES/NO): NO